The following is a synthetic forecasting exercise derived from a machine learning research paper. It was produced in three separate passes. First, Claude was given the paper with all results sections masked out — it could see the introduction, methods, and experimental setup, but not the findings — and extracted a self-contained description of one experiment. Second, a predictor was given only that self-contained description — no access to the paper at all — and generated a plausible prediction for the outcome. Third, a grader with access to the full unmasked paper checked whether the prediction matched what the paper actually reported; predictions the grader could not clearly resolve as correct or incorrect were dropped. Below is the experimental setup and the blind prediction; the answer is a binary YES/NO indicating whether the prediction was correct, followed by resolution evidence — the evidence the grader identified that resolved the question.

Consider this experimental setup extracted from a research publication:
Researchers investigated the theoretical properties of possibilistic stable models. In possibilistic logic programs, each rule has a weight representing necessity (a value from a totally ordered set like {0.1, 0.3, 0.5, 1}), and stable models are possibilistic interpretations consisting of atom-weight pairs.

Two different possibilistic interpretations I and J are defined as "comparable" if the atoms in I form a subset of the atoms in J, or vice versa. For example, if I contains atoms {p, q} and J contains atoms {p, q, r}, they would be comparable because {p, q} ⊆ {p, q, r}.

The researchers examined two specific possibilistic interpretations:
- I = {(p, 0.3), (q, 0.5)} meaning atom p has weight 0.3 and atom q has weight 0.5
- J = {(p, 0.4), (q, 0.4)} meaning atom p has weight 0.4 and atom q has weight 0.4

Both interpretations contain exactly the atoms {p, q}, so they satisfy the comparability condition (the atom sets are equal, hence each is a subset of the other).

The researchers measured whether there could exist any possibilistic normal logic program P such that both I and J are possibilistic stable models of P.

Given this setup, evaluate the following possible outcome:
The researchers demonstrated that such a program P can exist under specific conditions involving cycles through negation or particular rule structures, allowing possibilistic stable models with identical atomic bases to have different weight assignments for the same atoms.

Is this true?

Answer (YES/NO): NO